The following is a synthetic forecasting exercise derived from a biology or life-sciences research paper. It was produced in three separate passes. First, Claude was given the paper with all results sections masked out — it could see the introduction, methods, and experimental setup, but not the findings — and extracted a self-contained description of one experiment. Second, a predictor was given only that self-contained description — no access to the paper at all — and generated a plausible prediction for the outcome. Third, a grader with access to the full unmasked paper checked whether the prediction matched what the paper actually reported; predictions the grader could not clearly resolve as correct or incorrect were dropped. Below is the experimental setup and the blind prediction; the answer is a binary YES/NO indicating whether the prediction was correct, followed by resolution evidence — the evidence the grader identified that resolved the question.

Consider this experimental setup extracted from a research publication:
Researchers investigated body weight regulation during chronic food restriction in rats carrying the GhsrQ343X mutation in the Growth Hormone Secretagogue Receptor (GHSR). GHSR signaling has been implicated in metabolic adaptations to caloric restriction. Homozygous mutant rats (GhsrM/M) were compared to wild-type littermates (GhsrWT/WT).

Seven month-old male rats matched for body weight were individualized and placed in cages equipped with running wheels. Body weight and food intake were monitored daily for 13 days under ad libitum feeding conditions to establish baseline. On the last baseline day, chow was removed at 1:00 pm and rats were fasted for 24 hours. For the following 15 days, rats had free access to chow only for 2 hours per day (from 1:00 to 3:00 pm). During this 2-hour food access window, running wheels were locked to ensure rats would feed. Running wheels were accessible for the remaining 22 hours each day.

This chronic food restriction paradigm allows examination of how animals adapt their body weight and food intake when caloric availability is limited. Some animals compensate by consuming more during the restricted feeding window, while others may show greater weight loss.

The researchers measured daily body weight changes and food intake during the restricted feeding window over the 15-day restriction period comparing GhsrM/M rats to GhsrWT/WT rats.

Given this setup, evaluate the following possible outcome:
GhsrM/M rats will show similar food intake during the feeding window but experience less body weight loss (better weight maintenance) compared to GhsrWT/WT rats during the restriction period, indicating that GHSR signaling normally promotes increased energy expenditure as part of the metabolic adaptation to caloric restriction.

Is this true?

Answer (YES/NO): YES